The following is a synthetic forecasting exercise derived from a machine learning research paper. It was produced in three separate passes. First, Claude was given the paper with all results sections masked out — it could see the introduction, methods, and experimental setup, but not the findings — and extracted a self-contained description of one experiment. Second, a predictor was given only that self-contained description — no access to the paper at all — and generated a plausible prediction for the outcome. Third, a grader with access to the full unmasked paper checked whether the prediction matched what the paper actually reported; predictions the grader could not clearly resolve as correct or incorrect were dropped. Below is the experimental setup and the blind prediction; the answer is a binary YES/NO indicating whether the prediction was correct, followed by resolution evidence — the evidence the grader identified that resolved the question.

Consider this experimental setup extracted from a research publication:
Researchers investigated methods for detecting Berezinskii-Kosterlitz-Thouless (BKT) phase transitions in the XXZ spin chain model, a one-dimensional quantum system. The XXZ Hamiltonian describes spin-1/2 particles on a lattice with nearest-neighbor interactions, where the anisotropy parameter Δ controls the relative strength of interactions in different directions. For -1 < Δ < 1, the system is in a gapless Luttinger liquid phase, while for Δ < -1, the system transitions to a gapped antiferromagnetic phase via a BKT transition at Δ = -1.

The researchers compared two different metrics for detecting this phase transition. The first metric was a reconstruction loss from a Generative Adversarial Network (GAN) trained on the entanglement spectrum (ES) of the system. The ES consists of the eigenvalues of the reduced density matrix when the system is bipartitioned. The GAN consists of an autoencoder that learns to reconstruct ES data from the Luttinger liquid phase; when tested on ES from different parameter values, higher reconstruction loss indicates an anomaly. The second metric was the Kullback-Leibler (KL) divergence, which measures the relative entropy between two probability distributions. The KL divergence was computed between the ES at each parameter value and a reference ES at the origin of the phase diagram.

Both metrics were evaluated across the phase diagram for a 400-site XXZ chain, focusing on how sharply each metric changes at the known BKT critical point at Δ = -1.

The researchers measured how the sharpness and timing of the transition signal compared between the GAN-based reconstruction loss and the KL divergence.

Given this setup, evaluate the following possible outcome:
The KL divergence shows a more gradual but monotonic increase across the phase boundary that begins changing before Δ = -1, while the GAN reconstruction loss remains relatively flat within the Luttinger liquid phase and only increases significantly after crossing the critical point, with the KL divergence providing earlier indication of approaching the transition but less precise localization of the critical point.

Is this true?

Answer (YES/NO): NO